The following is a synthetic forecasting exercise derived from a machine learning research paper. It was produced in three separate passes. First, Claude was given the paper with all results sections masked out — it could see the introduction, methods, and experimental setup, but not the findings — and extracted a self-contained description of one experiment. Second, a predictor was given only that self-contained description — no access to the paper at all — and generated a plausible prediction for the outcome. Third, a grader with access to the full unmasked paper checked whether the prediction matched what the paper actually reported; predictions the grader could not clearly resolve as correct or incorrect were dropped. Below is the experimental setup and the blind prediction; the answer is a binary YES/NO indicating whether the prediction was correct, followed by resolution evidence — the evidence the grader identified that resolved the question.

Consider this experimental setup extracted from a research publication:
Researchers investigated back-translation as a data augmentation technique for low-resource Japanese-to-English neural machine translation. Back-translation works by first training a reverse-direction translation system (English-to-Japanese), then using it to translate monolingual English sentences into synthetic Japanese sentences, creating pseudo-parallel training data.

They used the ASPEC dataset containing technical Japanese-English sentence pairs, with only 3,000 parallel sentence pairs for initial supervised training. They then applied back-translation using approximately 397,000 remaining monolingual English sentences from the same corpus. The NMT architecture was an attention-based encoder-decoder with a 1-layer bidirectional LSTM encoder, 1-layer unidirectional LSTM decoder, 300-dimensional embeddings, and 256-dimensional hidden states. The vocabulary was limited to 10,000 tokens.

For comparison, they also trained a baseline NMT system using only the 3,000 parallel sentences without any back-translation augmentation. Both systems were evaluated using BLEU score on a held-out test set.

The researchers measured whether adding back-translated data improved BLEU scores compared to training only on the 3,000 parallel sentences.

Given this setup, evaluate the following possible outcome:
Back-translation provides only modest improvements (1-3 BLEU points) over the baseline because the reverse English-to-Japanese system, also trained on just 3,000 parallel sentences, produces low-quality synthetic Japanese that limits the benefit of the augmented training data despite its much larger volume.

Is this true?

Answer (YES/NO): NO